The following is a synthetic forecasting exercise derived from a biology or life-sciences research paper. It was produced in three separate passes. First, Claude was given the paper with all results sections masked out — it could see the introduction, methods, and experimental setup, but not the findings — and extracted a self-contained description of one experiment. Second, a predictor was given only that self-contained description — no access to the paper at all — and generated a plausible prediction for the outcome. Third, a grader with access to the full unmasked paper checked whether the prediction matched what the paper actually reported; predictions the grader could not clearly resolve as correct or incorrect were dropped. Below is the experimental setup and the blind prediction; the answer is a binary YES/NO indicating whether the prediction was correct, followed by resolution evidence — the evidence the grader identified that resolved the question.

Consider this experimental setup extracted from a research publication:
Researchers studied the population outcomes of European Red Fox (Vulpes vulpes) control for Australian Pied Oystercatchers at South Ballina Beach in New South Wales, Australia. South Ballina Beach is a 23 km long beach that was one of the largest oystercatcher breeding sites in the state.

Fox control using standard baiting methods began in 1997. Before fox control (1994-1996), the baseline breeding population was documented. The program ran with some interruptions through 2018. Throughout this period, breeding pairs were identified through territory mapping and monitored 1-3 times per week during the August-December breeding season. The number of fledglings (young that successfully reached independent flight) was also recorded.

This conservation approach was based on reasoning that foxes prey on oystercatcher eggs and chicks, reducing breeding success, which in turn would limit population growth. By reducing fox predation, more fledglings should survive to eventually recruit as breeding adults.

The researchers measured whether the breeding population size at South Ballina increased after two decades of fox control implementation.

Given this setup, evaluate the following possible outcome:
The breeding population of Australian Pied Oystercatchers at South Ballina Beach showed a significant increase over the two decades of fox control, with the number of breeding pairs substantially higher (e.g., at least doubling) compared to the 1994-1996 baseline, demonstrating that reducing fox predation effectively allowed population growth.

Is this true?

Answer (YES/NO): NO